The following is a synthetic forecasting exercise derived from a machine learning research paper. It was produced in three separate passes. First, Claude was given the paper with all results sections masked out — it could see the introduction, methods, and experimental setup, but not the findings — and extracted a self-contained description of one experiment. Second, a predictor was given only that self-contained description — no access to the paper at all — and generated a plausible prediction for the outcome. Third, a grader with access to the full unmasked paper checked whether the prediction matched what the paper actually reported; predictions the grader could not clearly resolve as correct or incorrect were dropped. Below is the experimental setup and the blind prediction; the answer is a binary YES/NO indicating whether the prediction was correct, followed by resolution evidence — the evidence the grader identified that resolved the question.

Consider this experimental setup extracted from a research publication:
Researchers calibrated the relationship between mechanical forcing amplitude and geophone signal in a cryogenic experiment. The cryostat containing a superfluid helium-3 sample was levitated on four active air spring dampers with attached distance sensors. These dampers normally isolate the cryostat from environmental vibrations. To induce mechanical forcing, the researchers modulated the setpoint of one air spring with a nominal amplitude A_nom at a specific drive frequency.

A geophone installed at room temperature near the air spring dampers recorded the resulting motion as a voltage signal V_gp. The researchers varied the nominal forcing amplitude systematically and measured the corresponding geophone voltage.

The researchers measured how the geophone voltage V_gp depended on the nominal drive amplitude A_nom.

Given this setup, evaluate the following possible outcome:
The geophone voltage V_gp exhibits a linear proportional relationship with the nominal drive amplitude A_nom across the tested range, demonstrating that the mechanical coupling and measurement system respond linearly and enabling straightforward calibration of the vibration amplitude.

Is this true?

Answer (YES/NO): NO